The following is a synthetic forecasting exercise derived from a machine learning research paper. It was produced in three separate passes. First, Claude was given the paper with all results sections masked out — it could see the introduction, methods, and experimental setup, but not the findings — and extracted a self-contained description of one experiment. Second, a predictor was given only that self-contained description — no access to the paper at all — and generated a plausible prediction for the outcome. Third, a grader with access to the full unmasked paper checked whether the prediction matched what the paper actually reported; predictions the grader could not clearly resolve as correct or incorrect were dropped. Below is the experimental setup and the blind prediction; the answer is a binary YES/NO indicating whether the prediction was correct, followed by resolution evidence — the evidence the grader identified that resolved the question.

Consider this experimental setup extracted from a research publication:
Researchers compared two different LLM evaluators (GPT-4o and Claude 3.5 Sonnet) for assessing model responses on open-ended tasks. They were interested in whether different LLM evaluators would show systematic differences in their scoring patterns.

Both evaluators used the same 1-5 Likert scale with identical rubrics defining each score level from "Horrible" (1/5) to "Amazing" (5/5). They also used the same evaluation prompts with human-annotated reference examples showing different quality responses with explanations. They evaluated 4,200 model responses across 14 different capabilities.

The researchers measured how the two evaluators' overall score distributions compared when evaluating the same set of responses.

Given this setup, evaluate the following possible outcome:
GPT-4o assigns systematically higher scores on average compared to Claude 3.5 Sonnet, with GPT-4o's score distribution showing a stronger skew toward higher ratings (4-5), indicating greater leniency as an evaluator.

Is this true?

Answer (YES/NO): NO